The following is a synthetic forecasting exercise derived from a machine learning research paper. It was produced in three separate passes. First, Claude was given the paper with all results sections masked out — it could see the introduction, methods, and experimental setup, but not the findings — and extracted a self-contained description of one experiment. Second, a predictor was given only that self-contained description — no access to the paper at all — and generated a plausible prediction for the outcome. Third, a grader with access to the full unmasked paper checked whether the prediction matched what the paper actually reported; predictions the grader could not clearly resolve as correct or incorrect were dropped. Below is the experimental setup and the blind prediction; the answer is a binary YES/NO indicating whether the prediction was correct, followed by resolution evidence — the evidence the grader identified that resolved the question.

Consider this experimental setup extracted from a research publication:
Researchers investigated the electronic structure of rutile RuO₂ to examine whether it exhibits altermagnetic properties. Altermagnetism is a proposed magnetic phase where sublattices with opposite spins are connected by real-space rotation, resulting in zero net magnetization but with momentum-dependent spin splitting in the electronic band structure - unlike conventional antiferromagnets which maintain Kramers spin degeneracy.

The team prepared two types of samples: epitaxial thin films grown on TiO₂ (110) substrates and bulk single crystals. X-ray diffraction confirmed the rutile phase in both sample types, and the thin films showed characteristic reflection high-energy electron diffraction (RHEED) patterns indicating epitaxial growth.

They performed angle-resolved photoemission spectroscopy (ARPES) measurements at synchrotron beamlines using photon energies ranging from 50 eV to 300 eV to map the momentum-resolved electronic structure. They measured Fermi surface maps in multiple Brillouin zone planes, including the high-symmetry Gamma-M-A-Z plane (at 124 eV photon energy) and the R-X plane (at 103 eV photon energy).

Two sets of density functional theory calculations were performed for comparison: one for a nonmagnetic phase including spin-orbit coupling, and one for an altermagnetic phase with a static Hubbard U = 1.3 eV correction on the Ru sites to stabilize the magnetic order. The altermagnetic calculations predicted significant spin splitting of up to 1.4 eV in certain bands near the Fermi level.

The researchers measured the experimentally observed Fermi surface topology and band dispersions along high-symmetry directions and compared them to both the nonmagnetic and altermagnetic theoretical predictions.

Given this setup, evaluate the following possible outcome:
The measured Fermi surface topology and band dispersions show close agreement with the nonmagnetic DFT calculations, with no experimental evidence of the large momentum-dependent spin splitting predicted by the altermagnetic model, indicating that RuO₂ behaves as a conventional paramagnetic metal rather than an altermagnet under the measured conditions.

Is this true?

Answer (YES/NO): YES